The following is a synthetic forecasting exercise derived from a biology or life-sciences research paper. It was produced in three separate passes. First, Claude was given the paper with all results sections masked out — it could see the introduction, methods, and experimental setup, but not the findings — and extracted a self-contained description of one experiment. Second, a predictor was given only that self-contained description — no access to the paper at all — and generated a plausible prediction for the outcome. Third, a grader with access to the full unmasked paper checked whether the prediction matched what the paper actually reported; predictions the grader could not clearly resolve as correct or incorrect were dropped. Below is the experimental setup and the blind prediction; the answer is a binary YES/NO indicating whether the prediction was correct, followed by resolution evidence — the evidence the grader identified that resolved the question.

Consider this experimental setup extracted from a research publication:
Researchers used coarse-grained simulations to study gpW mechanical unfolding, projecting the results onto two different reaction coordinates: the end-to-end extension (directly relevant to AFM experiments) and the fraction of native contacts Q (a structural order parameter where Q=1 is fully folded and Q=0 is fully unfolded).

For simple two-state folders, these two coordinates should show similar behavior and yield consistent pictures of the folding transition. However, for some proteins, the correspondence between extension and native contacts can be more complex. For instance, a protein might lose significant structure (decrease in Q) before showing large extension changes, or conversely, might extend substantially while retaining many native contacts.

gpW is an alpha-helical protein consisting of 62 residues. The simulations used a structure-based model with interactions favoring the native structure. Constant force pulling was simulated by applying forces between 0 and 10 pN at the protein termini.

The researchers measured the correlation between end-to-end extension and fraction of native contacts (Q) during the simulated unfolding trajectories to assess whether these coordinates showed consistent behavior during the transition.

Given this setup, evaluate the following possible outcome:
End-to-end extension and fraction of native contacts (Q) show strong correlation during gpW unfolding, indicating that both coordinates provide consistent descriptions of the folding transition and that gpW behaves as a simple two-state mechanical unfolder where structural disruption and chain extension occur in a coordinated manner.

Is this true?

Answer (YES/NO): YES